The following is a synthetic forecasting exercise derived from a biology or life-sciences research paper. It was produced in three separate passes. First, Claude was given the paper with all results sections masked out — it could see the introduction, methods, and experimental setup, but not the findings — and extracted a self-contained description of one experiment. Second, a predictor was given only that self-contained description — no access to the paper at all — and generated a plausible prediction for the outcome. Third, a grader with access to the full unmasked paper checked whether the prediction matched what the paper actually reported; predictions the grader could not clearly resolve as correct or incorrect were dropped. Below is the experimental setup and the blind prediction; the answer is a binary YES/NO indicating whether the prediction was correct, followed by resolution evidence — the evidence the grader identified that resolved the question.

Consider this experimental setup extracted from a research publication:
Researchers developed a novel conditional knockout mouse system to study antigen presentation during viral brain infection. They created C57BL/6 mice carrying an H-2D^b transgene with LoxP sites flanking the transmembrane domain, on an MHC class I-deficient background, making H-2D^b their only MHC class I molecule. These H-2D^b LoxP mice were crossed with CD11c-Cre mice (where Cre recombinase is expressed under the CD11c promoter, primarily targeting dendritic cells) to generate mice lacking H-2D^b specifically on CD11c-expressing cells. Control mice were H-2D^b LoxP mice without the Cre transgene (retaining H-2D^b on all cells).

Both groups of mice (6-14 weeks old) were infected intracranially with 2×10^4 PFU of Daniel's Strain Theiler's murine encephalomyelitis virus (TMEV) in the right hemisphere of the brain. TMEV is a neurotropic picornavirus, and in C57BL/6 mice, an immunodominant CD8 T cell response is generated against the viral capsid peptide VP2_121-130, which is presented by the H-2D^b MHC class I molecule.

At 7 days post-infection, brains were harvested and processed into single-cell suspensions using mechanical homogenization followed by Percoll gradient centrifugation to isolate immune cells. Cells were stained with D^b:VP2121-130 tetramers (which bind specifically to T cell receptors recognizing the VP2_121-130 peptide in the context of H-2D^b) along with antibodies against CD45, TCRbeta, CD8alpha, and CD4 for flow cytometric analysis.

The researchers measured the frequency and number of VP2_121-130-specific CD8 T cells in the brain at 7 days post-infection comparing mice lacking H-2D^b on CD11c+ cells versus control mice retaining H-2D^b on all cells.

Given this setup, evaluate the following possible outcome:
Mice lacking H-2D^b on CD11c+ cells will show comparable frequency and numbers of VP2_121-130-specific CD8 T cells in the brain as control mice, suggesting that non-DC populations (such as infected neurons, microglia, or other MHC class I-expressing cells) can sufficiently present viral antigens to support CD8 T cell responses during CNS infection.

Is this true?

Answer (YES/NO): NO